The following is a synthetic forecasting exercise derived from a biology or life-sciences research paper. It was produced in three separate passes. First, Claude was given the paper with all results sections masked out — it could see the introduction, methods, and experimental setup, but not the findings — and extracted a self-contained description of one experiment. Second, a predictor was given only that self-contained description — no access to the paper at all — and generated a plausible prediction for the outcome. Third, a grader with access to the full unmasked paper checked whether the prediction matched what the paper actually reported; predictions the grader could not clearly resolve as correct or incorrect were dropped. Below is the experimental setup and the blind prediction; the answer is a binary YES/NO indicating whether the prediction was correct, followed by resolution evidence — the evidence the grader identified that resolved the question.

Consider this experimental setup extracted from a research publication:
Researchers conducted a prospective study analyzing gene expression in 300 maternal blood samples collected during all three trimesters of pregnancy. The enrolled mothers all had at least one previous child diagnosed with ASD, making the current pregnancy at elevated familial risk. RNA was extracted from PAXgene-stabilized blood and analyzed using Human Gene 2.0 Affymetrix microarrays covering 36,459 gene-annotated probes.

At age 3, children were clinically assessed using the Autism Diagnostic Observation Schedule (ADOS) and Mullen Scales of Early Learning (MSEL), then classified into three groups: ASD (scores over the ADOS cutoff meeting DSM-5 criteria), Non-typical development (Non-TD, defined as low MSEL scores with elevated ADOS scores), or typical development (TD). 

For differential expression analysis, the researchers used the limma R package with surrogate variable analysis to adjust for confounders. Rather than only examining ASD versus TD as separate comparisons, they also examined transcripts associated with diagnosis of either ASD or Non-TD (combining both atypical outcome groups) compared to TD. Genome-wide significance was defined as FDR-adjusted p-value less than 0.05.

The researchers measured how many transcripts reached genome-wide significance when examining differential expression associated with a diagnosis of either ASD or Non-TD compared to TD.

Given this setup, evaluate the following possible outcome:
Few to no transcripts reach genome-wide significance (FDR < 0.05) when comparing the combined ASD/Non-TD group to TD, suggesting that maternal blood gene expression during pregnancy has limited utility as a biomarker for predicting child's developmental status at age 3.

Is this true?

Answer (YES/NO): NO